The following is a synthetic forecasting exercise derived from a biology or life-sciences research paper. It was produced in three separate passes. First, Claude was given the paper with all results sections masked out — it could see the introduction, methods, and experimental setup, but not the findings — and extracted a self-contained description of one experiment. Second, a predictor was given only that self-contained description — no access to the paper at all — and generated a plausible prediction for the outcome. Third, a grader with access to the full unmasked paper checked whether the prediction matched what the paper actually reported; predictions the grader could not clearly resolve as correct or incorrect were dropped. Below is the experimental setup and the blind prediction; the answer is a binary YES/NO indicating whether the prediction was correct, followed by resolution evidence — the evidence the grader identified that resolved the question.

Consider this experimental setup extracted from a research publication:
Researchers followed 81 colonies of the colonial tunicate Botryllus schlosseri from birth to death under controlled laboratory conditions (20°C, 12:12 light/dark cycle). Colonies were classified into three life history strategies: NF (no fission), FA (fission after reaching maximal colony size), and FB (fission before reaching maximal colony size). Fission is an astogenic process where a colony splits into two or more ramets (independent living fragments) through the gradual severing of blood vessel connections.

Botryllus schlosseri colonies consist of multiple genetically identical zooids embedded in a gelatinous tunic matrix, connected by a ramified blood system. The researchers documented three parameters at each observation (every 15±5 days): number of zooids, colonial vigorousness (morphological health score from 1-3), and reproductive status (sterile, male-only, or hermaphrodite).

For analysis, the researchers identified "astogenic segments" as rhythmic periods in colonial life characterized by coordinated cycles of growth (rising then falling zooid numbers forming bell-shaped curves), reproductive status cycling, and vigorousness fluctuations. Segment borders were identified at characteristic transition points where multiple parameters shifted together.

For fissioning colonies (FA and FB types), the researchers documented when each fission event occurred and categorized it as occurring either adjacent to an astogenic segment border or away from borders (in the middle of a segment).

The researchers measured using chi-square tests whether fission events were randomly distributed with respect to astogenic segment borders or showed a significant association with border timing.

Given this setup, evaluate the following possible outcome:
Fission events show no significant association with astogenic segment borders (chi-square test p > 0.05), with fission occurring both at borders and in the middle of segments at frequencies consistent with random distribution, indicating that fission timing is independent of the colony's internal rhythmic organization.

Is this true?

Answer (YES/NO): NO